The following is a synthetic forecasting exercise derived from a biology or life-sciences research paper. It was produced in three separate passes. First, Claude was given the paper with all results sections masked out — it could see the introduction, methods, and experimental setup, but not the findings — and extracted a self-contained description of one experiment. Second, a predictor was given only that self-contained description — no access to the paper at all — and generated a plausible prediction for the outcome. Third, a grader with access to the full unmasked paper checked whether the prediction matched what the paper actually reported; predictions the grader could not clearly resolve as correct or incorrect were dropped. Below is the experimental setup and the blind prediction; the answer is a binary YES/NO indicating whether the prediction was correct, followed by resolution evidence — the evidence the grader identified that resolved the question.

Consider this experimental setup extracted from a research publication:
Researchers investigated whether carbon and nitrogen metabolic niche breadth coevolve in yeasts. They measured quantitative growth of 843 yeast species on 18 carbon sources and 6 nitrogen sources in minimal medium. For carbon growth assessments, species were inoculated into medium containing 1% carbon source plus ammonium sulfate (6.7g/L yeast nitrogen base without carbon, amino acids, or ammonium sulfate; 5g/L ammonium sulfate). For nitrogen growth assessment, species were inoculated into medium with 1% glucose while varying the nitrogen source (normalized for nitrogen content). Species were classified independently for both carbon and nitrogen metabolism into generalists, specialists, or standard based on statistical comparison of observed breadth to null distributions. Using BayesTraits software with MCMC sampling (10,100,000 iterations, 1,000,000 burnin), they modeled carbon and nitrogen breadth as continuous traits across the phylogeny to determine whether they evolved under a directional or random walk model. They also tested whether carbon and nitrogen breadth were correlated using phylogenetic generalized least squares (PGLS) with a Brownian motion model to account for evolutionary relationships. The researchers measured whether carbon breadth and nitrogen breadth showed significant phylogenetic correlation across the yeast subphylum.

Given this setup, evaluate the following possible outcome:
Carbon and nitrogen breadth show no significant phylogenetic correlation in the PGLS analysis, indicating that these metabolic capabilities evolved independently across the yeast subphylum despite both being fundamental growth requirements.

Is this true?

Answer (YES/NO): NO